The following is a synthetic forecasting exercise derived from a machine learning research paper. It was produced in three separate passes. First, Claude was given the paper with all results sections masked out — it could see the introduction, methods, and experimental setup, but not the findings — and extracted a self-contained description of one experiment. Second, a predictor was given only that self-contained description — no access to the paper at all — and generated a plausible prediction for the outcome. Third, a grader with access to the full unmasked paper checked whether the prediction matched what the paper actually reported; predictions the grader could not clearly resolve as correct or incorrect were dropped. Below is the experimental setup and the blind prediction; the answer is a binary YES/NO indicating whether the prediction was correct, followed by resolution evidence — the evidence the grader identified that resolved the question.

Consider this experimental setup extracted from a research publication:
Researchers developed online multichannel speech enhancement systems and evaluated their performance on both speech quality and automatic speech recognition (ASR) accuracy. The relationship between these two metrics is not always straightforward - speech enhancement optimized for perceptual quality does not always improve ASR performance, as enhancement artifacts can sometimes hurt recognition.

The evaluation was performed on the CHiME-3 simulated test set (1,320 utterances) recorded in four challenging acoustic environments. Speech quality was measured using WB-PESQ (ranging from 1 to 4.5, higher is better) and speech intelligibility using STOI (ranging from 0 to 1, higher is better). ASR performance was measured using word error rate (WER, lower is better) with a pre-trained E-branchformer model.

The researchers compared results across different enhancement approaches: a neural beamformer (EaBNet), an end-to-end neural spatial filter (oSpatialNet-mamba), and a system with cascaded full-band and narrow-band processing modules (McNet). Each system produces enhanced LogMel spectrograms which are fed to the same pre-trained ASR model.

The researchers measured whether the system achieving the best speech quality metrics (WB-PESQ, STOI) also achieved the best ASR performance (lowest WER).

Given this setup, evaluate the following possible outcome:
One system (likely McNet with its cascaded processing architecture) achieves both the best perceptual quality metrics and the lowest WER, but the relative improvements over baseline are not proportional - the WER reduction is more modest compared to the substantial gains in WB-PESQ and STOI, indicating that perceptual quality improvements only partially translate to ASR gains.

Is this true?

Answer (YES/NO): NO